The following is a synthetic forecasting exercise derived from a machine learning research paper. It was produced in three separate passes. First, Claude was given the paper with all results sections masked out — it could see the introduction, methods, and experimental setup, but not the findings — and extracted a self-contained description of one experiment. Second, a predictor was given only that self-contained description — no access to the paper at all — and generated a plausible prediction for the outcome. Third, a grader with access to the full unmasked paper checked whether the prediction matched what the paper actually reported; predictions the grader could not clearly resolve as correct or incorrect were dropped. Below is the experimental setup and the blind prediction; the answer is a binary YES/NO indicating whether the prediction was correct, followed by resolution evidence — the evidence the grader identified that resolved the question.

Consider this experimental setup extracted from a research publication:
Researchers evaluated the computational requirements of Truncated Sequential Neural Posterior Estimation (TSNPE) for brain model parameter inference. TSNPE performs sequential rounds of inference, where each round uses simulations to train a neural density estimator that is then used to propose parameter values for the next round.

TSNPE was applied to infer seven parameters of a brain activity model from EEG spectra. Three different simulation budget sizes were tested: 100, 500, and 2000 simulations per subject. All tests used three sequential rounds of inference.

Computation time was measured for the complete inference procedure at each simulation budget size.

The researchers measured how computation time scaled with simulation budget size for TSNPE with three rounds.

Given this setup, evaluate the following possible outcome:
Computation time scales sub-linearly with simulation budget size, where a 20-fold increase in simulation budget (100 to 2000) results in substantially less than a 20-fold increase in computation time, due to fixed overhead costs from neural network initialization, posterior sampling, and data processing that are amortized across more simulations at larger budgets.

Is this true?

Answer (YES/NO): NO